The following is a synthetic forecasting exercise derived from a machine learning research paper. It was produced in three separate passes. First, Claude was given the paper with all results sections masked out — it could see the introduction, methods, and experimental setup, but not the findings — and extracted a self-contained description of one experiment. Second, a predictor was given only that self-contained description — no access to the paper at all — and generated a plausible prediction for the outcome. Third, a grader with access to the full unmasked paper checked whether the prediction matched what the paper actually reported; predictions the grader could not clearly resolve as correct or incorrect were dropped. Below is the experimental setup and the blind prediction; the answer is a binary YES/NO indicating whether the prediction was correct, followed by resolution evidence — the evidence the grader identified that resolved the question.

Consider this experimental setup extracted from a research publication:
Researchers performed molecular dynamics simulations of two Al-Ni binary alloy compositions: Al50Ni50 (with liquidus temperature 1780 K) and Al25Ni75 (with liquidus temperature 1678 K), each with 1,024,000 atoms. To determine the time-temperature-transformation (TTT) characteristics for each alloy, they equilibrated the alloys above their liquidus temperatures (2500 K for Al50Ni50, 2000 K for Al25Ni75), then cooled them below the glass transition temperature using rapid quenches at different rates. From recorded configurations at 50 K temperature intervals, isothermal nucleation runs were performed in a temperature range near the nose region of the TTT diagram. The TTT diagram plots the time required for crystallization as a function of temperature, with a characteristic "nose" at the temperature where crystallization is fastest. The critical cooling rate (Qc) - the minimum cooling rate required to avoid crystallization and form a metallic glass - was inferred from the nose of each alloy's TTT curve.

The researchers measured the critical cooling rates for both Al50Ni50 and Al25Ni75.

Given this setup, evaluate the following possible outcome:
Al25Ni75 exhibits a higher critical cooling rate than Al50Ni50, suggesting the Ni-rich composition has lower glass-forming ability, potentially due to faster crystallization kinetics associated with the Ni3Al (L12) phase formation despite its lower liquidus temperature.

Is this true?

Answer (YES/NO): NO